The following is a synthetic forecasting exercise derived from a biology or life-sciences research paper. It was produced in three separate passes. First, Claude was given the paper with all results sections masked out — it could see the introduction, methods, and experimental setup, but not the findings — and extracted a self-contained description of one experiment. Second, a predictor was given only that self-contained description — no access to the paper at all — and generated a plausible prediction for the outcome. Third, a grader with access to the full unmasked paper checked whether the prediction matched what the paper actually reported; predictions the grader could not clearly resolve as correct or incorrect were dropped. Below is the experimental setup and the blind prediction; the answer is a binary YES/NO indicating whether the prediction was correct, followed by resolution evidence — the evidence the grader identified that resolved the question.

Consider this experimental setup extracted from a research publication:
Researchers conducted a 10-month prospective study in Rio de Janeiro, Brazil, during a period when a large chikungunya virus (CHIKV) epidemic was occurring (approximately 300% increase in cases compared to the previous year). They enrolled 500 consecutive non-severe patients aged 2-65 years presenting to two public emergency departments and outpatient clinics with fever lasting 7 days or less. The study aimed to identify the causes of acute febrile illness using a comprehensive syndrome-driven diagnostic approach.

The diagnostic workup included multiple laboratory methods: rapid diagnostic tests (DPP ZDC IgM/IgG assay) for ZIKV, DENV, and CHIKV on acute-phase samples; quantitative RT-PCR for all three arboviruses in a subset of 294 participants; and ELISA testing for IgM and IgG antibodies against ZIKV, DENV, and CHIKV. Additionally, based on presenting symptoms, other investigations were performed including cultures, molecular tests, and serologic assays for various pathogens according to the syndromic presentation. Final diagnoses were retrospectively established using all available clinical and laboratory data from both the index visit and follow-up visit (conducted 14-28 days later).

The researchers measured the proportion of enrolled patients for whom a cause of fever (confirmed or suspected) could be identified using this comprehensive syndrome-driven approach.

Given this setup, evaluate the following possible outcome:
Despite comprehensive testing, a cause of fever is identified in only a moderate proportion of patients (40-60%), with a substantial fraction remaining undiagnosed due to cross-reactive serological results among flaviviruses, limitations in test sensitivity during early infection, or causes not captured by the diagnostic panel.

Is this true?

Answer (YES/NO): NO